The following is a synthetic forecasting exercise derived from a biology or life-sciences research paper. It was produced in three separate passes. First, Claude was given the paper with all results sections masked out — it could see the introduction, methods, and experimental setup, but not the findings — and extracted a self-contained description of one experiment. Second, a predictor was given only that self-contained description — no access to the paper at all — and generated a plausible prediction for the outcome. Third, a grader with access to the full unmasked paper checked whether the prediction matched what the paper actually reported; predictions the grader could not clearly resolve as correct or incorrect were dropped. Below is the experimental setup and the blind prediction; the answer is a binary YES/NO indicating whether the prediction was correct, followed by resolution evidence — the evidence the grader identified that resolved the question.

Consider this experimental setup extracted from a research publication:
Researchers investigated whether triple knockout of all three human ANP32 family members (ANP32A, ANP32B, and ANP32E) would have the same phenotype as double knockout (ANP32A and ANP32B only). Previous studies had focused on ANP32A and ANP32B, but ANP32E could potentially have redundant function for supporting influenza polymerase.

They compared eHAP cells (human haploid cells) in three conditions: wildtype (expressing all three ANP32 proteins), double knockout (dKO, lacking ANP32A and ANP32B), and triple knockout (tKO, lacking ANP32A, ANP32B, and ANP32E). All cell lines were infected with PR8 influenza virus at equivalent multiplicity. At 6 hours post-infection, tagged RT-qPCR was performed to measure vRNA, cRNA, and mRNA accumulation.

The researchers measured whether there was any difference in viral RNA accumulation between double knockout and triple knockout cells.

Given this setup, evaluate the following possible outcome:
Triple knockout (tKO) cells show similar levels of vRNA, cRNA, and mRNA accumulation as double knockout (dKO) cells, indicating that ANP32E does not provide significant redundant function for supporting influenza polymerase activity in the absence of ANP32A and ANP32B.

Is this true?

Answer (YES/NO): NO